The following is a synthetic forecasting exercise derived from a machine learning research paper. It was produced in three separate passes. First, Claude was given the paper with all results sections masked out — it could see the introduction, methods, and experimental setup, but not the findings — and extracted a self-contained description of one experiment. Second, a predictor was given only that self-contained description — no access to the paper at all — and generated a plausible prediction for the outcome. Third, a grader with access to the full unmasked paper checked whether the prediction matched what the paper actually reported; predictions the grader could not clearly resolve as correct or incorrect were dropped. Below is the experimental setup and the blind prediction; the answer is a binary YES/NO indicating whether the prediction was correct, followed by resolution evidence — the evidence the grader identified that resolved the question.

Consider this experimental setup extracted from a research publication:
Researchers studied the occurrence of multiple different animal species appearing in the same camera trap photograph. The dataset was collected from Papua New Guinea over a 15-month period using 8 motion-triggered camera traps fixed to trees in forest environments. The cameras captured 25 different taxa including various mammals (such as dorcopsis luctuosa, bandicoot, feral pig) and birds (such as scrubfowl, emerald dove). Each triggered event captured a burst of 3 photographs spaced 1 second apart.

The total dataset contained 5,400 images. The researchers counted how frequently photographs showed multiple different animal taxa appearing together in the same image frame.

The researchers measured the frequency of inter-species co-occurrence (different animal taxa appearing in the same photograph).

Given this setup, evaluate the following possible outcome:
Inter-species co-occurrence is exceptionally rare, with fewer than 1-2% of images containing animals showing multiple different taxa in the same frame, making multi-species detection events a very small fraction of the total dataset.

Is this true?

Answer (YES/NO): YES